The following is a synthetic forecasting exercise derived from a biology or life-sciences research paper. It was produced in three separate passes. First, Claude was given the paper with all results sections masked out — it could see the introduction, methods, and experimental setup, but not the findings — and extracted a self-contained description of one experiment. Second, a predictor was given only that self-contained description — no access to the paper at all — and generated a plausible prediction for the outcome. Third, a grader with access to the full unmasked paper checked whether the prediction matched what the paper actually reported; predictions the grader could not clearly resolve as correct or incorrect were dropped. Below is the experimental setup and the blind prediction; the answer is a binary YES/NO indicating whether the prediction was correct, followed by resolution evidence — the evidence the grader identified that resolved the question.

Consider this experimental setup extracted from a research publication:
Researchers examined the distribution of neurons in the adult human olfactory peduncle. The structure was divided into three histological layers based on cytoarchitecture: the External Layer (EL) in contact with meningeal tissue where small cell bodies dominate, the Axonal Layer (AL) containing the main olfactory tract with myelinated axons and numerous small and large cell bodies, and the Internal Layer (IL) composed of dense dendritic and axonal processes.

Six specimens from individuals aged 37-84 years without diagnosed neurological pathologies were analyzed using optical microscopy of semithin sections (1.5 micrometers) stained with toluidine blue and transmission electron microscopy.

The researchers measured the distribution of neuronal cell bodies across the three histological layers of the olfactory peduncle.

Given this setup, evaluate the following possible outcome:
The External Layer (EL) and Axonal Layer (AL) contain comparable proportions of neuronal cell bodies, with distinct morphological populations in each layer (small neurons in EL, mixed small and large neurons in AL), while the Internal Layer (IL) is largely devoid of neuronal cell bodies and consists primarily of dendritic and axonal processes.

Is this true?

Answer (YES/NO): NO